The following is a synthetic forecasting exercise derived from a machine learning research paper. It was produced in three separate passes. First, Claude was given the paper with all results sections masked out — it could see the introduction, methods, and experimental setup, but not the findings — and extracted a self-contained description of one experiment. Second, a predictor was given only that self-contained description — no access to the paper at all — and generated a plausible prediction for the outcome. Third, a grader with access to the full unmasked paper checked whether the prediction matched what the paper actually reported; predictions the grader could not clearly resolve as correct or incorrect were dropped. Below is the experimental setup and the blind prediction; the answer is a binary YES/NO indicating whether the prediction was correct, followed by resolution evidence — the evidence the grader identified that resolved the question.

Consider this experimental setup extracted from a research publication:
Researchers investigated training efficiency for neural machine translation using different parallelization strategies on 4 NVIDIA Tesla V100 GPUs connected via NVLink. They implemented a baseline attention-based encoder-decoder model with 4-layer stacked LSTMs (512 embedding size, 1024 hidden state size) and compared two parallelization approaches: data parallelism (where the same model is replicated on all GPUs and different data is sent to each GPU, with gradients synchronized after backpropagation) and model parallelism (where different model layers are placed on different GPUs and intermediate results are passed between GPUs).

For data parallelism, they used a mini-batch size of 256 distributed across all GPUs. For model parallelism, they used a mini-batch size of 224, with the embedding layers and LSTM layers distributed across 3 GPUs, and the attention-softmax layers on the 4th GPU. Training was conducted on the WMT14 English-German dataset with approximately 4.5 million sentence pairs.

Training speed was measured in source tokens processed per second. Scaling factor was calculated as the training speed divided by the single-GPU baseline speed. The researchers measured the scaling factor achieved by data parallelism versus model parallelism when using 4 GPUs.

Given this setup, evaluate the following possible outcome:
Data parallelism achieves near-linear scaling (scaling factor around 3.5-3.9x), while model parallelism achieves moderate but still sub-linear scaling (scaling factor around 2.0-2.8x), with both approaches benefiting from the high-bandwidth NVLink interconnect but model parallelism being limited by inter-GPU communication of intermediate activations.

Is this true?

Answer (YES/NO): NO